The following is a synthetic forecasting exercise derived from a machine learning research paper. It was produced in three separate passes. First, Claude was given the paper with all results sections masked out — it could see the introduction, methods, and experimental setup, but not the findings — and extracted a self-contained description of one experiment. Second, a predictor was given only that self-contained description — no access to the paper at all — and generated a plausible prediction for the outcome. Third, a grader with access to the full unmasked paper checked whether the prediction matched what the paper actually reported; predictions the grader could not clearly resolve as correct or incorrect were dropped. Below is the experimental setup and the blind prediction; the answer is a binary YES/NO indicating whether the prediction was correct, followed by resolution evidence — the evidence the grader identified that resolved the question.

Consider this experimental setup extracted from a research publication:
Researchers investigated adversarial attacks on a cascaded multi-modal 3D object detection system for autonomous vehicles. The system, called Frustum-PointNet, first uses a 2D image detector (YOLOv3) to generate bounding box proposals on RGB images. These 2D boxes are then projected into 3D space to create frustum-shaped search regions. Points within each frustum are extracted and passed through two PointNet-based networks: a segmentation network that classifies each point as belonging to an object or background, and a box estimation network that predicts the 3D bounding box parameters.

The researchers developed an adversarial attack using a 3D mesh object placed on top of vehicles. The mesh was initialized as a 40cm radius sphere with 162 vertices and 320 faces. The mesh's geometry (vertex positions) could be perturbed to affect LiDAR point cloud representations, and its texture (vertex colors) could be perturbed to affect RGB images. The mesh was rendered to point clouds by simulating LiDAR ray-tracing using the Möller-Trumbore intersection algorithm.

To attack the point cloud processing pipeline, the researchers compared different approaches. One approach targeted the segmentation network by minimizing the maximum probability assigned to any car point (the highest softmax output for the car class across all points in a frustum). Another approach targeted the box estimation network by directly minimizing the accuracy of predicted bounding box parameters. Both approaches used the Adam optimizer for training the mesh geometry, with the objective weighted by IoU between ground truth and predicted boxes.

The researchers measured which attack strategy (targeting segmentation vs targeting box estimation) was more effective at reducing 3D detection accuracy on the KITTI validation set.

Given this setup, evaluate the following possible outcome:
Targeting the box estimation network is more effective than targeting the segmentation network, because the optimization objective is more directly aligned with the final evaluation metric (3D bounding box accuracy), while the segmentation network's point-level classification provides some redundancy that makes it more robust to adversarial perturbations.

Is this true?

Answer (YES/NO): NO